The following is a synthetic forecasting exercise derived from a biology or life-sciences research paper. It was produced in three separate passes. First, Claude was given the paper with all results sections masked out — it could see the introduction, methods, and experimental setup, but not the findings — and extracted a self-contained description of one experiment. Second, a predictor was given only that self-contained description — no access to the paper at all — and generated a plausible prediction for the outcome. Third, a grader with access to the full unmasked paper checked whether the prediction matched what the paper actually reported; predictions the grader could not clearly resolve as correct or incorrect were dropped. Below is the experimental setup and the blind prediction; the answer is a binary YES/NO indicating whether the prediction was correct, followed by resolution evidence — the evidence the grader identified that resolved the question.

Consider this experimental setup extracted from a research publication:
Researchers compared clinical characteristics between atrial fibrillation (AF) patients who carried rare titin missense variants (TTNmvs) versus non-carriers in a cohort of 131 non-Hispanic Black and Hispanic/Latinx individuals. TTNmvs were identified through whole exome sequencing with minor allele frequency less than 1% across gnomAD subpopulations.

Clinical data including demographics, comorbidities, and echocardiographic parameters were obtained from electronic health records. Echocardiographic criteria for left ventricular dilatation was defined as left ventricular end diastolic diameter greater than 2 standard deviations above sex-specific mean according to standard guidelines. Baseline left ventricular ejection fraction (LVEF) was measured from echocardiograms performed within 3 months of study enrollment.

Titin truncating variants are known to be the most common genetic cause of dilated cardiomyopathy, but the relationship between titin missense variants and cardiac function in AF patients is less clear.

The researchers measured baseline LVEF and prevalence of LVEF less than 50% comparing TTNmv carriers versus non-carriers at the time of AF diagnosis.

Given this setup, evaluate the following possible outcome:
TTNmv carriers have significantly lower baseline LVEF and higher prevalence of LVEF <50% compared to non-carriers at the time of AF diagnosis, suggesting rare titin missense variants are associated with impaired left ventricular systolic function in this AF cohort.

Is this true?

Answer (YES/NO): NO